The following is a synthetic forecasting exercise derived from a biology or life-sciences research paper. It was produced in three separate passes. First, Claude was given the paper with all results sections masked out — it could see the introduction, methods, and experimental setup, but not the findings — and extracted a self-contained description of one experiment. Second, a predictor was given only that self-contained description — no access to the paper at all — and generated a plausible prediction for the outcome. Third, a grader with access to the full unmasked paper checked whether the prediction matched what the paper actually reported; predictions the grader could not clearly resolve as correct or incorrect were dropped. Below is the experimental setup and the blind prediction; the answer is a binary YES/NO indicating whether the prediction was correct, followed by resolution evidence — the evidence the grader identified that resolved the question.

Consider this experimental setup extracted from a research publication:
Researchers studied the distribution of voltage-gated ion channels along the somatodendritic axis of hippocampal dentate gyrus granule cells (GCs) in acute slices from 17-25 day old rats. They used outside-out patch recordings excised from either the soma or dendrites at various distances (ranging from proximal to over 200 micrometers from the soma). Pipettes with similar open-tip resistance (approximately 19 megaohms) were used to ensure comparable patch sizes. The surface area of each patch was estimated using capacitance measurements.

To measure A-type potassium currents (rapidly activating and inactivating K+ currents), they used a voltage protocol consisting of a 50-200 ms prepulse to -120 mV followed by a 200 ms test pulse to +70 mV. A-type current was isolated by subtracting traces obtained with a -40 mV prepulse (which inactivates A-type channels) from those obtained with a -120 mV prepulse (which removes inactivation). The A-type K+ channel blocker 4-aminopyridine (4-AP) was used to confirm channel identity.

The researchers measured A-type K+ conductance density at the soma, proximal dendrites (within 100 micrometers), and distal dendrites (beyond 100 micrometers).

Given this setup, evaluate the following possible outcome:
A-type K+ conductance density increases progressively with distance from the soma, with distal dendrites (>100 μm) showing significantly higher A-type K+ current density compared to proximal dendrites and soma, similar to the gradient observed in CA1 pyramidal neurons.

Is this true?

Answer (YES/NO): NO